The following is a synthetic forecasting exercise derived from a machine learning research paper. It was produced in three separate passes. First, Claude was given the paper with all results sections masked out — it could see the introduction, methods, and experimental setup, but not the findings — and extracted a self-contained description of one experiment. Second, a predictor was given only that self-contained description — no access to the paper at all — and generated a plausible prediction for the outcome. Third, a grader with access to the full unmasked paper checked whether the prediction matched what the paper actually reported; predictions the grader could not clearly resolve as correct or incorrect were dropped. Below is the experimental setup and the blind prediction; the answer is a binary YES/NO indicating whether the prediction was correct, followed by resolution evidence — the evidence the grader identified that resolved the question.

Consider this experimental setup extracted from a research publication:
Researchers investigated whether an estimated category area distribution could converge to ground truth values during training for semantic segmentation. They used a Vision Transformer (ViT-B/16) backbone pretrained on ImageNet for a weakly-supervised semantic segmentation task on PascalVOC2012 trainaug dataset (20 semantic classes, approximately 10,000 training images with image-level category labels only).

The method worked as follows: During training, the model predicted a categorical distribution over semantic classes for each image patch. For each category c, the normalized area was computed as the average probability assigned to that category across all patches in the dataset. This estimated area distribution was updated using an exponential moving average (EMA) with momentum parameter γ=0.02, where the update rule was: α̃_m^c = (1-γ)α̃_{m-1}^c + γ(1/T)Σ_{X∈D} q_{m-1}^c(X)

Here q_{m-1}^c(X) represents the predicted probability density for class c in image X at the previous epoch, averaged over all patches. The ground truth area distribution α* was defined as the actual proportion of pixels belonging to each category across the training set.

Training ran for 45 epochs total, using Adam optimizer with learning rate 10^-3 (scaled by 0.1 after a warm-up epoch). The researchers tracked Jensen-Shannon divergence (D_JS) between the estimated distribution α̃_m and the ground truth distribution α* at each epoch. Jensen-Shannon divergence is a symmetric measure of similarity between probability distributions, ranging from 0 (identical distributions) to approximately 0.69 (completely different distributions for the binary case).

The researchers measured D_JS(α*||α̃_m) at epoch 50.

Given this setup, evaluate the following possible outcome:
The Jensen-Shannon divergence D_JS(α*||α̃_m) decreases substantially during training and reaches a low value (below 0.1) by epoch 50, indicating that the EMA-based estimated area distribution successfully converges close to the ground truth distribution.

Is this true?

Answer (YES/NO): YES